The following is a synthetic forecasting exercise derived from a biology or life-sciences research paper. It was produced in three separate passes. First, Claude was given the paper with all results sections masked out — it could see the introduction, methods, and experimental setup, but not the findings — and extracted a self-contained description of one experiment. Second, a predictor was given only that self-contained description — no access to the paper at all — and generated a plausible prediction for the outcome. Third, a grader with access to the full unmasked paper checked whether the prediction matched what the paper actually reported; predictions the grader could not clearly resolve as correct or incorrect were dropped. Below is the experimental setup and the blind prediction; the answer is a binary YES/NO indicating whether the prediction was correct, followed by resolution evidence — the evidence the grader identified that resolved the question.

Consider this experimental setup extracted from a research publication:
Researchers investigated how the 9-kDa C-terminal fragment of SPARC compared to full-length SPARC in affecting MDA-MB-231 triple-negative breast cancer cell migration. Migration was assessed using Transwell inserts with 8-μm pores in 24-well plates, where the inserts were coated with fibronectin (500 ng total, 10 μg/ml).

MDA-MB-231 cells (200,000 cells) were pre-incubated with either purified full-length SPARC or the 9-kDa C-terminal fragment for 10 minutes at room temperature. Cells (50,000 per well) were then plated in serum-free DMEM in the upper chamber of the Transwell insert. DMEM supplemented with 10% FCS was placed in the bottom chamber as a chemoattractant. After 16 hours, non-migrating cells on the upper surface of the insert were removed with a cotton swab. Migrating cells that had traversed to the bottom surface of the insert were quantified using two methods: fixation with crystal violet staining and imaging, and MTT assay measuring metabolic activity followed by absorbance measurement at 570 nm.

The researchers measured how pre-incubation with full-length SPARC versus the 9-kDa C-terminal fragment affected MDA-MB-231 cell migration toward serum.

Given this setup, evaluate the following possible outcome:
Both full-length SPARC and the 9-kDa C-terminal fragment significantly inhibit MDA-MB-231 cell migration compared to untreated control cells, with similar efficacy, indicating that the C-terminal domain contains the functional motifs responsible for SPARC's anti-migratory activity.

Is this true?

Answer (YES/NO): NO